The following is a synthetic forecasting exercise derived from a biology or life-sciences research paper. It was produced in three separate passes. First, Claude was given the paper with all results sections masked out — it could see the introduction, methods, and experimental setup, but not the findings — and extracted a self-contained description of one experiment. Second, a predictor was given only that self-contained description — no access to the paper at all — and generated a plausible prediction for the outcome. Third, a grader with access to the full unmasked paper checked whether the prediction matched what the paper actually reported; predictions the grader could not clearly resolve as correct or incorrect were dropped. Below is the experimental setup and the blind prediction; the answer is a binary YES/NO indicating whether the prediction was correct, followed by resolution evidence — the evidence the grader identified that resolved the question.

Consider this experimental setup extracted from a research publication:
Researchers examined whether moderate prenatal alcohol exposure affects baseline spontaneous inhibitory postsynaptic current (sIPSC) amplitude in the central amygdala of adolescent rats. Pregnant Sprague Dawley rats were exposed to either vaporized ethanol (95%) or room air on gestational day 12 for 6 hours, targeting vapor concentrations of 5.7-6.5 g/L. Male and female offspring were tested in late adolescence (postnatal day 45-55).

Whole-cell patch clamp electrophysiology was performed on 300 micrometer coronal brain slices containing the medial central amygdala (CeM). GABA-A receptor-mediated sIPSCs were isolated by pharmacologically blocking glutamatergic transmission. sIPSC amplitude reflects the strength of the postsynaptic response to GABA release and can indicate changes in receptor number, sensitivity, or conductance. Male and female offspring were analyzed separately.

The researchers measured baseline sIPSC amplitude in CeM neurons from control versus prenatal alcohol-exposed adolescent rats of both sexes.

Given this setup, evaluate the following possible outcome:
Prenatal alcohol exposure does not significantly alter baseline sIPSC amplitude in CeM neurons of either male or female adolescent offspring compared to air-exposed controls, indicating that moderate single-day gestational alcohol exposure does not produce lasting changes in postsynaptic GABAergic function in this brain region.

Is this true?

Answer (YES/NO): YES